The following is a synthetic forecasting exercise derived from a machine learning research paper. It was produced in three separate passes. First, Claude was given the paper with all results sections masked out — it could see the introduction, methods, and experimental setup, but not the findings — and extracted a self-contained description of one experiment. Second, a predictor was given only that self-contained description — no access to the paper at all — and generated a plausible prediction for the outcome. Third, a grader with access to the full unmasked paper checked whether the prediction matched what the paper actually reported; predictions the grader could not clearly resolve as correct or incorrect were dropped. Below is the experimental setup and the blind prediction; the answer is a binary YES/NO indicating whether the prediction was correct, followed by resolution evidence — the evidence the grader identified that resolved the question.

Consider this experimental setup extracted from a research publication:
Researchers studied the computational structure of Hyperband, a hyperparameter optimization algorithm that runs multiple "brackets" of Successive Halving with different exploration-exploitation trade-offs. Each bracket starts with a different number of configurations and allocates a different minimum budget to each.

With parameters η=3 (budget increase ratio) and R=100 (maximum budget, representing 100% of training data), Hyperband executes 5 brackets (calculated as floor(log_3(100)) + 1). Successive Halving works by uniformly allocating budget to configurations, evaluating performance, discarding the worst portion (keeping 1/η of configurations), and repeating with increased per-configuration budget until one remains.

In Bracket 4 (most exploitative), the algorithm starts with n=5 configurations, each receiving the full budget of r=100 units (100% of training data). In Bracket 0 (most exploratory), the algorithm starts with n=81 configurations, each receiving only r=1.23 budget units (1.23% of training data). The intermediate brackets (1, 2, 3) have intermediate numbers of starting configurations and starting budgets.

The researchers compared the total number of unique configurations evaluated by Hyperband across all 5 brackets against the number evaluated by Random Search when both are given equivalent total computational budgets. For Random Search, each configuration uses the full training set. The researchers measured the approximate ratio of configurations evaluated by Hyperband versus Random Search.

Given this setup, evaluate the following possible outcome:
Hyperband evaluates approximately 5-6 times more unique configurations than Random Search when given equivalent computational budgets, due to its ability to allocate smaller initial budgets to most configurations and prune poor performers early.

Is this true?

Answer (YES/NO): YES